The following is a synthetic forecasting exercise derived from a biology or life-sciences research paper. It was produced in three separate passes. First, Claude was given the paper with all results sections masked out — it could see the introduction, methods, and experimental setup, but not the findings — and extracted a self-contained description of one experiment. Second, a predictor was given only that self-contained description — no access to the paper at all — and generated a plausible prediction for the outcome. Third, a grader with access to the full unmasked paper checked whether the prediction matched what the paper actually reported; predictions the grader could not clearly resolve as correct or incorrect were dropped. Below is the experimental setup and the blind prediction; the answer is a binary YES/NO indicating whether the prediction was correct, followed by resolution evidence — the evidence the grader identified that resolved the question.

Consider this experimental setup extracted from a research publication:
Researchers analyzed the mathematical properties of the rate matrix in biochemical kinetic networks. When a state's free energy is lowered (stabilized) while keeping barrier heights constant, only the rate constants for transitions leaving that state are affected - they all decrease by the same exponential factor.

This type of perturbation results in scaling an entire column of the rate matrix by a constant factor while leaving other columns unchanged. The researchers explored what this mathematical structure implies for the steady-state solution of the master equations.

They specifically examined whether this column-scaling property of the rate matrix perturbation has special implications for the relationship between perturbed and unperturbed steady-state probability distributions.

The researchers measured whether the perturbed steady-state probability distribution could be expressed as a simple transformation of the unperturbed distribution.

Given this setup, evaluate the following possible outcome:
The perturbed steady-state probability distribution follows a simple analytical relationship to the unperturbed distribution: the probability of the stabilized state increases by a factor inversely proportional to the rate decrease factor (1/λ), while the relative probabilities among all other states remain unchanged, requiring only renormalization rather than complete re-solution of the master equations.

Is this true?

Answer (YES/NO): YES